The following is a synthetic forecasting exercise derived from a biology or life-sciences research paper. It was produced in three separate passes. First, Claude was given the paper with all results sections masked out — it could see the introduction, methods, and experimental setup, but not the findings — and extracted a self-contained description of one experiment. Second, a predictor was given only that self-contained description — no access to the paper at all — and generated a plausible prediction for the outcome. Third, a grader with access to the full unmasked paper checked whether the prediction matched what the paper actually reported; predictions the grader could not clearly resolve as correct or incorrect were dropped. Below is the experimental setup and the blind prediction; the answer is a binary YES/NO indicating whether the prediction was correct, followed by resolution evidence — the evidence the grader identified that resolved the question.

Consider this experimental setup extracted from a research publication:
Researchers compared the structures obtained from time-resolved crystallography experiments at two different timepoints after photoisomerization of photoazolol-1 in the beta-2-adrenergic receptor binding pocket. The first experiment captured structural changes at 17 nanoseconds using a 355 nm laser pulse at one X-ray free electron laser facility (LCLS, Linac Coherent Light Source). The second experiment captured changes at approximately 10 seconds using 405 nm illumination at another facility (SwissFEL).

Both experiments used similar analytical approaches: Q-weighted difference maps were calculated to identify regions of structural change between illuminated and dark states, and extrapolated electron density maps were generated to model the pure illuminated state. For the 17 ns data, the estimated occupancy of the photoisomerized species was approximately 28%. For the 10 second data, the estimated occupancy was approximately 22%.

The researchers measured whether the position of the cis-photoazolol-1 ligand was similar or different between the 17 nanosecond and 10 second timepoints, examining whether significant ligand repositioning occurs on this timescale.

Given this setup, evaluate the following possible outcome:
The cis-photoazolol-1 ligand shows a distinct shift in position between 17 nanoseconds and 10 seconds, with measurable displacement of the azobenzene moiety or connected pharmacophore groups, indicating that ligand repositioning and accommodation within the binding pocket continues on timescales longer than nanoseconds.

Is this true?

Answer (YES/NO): YES